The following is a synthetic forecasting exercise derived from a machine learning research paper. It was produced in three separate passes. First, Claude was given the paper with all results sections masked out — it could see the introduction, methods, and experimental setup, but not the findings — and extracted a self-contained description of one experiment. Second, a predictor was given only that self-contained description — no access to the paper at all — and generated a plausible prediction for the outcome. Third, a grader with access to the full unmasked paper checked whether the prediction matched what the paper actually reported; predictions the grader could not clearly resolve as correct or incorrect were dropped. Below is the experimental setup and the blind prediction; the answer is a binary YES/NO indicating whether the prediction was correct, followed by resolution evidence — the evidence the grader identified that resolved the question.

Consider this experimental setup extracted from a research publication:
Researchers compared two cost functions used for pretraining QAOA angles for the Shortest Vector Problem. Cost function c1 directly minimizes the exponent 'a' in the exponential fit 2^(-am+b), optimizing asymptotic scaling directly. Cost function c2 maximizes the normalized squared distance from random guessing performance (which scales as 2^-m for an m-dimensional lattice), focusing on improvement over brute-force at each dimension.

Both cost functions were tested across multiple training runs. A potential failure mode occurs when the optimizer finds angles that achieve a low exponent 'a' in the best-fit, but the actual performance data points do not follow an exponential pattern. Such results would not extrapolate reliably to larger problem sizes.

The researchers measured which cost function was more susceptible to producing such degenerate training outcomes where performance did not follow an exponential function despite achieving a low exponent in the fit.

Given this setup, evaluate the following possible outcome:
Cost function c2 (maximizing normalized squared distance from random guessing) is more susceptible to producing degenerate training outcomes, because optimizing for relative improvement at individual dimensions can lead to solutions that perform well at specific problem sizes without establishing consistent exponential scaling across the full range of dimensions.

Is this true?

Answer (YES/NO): NO